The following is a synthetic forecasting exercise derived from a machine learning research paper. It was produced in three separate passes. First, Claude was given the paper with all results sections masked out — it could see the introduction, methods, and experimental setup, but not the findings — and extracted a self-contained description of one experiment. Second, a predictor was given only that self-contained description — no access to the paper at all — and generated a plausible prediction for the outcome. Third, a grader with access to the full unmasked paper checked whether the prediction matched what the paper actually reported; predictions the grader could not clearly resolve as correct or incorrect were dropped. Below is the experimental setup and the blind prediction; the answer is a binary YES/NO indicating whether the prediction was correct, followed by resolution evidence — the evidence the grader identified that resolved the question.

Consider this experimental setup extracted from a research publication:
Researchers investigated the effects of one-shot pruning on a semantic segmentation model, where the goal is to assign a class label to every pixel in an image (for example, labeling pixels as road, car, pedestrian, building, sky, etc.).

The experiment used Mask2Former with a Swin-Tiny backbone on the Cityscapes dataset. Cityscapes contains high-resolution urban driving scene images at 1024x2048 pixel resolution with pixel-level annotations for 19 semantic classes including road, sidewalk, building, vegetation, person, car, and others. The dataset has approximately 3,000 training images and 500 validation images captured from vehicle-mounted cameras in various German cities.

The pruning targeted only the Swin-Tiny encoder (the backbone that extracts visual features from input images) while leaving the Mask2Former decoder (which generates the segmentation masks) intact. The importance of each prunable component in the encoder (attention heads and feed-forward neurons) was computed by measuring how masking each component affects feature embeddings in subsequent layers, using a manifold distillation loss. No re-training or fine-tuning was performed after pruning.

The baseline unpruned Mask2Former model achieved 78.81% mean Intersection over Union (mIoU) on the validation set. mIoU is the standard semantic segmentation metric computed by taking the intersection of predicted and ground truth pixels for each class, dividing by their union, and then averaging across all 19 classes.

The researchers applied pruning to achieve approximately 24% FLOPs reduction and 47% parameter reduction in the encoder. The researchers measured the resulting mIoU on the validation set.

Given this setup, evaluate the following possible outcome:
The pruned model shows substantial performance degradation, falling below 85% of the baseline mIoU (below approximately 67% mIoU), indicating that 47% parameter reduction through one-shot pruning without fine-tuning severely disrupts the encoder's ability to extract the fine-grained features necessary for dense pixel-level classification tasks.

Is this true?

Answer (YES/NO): NO